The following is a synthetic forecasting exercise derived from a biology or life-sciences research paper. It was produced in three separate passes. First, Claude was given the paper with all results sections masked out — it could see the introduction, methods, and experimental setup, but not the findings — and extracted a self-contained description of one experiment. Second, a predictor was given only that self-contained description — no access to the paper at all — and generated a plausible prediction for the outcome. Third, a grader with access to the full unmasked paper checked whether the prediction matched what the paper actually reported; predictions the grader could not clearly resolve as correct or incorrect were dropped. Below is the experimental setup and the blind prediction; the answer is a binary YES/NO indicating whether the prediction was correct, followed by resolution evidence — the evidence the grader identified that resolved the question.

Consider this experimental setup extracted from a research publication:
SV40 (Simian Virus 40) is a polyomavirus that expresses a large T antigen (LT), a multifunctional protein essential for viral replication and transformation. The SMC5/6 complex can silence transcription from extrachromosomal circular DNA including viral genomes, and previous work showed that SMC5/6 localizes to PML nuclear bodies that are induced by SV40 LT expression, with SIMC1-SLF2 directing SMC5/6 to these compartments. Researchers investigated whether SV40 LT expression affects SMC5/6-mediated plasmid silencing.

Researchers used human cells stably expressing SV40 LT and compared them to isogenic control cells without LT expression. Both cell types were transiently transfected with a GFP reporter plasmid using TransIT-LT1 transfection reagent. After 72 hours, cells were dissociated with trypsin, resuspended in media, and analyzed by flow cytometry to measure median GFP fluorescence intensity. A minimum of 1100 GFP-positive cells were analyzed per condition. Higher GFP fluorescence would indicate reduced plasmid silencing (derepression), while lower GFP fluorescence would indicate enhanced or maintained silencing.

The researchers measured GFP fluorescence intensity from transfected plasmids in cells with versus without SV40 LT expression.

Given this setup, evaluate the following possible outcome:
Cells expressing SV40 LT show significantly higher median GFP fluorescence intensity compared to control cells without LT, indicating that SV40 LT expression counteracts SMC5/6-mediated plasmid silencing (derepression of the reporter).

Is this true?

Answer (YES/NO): YES